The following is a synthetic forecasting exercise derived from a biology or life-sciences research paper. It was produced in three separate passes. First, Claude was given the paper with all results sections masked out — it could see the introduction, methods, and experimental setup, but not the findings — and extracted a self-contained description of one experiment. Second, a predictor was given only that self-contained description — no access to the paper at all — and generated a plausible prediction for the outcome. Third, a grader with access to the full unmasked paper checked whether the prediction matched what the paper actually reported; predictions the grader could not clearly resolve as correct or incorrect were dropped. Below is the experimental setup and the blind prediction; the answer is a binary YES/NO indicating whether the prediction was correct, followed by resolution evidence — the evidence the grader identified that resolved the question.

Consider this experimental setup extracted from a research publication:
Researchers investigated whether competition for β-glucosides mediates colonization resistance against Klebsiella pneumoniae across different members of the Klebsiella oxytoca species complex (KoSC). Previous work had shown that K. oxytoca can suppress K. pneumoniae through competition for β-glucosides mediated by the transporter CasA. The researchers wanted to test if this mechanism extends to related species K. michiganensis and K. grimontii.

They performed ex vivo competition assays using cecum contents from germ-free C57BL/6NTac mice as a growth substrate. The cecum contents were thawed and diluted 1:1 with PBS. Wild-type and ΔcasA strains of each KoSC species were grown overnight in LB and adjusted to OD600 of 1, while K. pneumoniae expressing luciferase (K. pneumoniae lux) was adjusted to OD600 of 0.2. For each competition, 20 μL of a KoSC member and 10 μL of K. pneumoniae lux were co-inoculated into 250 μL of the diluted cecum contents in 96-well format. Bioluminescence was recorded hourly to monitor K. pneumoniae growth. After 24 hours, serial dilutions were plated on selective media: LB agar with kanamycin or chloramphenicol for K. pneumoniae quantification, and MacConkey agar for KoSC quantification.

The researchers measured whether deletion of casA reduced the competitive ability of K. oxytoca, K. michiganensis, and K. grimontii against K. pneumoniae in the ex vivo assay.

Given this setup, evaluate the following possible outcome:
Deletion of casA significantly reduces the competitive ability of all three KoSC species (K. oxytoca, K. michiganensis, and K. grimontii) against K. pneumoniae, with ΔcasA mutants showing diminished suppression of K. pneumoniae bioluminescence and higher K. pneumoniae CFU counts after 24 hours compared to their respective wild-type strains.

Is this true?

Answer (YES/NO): NO